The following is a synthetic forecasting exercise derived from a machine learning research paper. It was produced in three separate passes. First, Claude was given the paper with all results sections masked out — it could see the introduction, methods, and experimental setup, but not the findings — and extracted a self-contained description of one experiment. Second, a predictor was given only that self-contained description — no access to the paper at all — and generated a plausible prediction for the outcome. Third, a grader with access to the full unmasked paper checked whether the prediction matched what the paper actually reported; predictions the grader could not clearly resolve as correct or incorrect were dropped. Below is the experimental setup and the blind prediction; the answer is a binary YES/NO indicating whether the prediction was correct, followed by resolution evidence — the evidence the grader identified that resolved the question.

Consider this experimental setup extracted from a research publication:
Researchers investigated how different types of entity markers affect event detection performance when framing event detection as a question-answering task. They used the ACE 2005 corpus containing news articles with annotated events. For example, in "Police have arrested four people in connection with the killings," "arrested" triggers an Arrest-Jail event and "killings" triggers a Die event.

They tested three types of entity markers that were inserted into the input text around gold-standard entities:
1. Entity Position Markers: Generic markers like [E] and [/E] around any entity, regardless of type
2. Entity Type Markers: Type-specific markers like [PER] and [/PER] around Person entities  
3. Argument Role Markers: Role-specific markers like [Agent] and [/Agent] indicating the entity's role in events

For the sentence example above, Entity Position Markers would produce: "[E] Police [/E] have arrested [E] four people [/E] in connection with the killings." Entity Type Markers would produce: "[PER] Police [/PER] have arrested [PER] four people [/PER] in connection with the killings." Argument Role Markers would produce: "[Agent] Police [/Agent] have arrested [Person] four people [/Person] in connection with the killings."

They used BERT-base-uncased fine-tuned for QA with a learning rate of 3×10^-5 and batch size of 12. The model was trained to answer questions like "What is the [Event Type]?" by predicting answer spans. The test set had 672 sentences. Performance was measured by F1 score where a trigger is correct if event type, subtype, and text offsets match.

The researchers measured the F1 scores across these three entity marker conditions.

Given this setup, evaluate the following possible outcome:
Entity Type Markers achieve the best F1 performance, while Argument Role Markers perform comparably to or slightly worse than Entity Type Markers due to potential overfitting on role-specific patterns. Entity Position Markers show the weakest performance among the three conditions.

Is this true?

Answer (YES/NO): NO